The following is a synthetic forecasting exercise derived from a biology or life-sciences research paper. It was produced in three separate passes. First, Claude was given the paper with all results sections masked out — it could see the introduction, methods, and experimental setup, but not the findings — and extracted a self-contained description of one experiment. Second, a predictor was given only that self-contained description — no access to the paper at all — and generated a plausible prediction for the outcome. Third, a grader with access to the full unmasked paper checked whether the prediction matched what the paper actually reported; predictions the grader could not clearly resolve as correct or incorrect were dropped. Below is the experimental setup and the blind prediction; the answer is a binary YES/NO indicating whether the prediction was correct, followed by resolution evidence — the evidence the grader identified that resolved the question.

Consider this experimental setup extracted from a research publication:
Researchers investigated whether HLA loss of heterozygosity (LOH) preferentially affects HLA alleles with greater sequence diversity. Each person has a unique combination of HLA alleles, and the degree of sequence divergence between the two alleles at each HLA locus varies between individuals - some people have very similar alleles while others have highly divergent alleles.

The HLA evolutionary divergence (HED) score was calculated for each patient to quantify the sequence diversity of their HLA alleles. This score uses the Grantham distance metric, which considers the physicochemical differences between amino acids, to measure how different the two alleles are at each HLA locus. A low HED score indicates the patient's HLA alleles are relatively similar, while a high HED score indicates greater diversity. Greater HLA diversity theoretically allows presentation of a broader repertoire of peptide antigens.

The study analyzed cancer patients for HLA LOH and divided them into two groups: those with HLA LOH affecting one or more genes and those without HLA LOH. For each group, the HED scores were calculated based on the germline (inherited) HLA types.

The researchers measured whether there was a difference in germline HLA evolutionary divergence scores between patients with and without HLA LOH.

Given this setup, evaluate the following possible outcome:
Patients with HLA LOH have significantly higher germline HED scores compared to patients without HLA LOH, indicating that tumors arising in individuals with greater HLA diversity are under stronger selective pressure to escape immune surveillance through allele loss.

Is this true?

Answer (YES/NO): NO